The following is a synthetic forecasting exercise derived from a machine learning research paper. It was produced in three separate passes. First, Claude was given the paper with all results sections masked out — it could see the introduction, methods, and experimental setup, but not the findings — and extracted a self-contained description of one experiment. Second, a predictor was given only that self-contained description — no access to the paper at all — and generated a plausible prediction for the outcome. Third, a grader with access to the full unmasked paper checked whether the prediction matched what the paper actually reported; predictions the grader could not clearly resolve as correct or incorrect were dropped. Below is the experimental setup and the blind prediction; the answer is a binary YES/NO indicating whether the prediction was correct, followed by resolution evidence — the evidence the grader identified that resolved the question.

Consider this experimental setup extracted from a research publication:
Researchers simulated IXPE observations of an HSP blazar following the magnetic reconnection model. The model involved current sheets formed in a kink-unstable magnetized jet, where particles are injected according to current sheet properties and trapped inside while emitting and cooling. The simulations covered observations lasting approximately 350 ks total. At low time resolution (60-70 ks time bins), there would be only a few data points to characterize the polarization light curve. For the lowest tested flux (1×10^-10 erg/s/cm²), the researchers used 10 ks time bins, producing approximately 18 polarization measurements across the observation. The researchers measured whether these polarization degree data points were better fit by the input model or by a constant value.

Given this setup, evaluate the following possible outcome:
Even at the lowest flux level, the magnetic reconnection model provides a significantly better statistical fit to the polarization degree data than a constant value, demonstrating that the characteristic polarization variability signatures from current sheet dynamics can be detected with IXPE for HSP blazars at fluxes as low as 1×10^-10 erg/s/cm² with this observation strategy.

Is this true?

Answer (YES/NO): YES